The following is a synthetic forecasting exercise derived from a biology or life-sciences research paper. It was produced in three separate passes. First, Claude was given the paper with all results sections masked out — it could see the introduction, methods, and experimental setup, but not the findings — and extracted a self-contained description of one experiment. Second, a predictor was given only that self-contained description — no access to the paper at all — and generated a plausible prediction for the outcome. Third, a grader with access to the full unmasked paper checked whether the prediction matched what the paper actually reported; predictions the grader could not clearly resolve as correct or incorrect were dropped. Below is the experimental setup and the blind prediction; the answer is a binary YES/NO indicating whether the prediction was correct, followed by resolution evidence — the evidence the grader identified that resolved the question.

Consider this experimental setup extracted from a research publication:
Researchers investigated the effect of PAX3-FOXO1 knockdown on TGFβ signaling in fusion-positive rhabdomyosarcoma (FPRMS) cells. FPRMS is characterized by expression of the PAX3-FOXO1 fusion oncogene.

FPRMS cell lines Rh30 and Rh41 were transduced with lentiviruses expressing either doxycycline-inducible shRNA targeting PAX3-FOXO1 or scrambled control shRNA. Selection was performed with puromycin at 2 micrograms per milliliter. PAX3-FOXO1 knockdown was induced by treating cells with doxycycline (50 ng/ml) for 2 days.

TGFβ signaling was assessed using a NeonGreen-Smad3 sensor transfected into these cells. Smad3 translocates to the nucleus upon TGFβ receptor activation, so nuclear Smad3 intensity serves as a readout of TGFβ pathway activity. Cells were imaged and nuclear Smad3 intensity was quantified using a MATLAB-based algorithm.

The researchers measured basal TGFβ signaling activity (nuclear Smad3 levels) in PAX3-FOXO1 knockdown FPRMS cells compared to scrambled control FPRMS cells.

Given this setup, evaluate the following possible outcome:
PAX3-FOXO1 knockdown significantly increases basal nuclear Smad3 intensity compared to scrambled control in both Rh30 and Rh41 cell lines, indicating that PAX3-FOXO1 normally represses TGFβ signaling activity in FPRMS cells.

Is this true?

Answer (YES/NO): YES